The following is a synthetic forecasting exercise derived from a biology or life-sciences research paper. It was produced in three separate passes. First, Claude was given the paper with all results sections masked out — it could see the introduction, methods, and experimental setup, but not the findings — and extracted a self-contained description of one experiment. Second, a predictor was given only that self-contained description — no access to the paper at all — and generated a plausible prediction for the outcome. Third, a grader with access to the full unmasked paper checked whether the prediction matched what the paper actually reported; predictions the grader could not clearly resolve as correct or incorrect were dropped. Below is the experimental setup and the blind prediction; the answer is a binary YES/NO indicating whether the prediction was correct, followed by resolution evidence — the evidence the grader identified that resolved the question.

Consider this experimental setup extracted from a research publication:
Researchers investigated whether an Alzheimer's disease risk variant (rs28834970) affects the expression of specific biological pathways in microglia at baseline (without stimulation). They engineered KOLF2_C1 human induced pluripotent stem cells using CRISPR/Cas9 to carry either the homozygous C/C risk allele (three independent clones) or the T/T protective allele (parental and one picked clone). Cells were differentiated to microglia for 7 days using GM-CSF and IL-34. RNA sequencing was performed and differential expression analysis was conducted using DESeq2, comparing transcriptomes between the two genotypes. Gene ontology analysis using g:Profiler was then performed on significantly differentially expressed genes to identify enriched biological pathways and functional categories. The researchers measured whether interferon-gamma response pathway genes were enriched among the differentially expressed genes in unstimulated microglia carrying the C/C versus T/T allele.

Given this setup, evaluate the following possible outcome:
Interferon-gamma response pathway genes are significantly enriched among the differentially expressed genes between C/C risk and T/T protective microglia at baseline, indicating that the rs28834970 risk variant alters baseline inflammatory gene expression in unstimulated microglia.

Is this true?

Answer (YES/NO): YES